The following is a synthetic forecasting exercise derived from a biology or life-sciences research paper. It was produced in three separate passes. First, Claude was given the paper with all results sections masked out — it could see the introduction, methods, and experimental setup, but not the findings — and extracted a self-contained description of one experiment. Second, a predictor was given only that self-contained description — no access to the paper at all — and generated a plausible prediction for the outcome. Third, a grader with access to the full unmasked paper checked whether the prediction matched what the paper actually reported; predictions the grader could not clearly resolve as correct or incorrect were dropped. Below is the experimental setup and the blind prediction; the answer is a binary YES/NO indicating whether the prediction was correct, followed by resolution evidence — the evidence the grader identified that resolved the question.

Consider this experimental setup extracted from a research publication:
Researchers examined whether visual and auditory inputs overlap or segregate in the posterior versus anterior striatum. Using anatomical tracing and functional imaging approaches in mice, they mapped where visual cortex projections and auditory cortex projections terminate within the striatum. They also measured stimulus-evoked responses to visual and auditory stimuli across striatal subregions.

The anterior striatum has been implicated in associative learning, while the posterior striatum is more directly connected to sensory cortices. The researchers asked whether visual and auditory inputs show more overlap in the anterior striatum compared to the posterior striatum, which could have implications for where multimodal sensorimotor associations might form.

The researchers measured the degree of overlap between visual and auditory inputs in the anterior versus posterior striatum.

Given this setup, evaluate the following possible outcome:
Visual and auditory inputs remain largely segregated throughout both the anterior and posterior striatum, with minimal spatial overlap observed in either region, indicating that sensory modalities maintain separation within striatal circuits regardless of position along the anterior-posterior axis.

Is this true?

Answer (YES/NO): NO